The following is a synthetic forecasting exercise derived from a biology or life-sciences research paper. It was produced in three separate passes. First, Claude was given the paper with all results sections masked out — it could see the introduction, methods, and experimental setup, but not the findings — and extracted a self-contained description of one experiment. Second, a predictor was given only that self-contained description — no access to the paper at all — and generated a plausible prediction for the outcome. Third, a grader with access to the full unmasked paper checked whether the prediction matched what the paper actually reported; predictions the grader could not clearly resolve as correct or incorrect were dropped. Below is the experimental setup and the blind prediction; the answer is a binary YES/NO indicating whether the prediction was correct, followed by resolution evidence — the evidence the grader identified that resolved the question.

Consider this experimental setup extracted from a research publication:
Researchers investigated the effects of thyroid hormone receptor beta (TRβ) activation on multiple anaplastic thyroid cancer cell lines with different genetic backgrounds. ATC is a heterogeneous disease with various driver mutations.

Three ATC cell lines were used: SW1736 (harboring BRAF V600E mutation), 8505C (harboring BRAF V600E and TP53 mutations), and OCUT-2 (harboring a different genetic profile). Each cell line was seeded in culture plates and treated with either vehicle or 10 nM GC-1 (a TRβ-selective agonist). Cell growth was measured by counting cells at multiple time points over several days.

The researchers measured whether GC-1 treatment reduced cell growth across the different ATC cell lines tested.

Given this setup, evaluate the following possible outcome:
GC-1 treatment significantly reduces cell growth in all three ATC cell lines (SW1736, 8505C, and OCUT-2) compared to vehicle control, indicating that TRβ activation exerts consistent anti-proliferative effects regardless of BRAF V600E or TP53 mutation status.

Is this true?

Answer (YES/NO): YES